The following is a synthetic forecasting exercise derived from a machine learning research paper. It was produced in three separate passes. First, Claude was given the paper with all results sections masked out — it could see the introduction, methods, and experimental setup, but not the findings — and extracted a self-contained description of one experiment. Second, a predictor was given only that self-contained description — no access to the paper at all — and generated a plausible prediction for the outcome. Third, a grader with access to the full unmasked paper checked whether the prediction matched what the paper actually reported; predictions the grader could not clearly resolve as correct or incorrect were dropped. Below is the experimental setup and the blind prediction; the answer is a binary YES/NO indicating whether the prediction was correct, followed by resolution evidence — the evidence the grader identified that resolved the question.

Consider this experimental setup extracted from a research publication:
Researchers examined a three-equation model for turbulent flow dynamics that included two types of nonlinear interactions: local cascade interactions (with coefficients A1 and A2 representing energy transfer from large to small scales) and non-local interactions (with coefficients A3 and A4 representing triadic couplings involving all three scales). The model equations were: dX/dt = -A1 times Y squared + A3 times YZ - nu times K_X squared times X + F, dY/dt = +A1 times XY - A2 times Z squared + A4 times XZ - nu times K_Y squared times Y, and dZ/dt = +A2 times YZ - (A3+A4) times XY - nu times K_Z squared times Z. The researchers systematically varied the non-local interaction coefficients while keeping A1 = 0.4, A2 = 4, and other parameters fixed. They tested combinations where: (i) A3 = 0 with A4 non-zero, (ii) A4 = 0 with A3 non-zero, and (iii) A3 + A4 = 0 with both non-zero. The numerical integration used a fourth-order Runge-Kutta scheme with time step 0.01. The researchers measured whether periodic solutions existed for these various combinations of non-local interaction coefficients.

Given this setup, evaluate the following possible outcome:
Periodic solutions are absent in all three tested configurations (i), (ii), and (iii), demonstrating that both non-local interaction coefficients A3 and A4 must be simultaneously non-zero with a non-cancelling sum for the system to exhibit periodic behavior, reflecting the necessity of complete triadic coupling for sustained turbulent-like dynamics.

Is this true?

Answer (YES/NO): YES